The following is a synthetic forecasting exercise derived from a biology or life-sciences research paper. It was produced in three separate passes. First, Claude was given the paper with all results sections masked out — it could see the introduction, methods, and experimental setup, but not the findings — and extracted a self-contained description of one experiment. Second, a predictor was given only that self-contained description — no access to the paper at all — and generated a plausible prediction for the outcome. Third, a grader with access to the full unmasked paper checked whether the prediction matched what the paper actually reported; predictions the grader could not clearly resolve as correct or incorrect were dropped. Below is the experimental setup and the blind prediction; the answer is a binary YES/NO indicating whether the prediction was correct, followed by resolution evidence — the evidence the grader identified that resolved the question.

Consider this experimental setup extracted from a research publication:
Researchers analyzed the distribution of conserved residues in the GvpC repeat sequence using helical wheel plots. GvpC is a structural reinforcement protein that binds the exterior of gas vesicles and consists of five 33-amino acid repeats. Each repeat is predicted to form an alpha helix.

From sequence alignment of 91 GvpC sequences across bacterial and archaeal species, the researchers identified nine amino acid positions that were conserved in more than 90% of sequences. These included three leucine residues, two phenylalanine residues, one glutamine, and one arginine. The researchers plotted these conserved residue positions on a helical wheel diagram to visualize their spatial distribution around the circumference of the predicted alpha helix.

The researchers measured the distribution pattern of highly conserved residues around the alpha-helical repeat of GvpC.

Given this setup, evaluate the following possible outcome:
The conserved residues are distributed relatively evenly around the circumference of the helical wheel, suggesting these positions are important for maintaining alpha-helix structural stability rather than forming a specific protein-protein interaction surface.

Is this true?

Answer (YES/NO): NO